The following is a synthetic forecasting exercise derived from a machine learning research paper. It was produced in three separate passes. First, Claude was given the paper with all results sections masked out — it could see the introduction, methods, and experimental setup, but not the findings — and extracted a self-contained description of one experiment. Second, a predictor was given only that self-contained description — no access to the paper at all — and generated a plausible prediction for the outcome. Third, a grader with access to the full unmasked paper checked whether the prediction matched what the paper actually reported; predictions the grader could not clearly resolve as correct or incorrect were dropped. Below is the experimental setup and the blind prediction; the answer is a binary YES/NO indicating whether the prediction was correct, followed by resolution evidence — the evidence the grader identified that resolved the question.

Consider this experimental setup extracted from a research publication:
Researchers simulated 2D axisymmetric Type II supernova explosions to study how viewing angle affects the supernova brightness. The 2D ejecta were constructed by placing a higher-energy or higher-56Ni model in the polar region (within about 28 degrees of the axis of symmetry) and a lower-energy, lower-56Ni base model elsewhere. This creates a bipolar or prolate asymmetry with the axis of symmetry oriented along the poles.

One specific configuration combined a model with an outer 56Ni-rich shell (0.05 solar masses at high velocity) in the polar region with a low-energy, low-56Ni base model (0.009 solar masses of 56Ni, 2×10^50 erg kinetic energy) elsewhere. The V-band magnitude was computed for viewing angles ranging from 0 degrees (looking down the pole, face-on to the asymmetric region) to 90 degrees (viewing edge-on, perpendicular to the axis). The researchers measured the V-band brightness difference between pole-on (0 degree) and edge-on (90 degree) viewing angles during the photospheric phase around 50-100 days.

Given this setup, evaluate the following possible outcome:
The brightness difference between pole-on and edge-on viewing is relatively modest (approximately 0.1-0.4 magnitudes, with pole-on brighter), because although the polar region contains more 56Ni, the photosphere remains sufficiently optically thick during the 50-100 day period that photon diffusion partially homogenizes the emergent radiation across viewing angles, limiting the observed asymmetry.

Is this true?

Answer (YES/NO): NO